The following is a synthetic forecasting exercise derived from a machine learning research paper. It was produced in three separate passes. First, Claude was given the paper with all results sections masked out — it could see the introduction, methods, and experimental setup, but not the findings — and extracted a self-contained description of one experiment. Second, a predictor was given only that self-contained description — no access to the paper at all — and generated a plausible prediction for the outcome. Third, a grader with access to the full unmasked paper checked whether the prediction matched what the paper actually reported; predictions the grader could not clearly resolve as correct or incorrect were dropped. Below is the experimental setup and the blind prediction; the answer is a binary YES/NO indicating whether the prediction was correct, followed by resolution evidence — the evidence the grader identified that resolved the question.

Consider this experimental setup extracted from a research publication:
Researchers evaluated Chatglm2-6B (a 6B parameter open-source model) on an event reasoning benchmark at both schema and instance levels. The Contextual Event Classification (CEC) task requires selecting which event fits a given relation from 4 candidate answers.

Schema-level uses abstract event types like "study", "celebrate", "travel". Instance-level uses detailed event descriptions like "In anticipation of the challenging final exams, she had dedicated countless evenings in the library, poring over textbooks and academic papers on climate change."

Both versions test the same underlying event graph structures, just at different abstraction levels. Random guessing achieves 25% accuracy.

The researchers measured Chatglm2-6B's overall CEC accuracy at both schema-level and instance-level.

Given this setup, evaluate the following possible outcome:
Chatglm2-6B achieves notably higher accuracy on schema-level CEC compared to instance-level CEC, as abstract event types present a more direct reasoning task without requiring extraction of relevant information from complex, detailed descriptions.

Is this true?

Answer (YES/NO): YES